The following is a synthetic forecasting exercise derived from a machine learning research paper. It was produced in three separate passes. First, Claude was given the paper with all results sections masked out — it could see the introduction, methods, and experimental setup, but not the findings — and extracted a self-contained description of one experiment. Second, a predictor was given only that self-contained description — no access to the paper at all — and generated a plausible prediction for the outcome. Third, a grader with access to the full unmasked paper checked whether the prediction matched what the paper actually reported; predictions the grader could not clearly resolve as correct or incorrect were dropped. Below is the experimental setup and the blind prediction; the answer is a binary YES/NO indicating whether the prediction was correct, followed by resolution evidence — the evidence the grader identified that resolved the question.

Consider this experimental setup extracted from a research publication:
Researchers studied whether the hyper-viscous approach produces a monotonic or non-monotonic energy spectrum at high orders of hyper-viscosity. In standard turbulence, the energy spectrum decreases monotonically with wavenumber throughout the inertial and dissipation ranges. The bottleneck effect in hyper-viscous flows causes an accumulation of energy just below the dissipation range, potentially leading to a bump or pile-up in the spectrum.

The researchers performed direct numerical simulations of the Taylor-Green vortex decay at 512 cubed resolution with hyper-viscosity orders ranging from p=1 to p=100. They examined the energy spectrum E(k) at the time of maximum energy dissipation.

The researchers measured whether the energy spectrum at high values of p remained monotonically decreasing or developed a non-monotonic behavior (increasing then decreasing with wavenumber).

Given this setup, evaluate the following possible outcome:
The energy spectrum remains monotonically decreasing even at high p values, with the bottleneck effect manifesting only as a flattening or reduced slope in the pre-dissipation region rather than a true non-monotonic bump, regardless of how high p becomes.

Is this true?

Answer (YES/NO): NO